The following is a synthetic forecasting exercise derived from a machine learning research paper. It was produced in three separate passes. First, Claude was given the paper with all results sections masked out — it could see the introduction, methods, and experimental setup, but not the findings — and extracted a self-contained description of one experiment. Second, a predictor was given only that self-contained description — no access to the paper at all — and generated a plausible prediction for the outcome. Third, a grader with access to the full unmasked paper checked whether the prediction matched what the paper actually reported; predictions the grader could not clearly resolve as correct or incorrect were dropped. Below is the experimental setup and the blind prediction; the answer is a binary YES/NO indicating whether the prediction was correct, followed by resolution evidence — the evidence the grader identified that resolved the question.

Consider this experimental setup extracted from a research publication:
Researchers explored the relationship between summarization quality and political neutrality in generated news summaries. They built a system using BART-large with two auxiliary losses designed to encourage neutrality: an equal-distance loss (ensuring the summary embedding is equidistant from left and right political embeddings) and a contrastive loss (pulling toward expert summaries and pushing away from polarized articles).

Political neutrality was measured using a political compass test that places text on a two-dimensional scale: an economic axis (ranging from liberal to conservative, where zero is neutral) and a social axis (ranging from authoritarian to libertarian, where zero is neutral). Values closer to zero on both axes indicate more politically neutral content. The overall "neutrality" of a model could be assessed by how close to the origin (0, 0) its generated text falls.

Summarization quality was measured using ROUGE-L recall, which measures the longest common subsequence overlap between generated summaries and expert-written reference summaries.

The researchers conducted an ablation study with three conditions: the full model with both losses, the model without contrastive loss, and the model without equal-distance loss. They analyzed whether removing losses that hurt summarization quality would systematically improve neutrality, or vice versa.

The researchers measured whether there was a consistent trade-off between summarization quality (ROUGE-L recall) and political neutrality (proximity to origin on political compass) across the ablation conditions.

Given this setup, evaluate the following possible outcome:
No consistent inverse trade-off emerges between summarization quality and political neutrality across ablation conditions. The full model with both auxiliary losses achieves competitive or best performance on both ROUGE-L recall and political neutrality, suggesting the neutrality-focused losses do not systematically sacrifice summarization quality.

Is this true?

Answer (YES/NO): YES